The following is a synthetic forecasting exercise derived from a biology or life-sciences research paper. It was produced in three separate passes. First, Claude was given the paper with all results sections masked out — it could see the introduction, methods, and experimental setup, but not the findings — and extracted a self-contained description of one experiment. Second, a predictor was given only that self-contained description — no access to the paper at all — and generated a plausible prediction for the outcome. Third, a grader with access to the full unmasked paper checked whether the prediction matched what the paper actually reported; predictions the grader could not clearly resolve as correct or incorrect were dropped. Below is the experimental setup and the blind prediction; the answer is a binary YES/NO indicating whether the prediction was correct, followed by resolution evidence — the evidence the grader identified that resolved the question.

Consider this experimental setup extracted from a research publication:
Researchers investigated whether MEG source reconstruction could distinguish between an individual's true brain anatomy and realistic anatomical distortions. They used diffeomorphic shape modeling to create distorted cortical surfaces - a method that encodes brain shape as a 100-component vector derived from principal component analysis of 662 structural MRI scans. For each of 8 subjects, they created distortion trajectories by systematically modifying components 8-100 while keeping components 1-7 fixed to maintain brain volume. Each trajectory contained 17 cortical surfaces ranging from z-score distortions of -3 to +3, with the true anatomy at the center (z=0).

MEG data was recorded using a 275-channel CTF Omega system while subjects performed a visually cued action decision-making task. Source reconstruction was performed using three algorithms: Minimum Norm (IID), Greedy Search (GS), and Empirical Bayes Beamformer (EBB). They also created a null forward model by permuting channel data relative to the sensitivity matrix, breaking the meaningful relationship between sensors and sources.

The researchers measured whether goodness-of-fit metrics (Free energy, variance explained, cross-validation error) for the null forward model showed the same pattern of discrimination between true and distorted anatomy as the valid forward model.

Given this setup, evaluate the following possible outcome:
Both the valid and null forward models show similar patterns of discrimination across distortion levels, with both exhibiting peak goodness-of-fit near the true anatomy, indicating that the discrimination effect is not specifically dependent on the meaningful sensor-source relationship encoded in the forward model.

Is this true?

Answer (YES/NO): NO